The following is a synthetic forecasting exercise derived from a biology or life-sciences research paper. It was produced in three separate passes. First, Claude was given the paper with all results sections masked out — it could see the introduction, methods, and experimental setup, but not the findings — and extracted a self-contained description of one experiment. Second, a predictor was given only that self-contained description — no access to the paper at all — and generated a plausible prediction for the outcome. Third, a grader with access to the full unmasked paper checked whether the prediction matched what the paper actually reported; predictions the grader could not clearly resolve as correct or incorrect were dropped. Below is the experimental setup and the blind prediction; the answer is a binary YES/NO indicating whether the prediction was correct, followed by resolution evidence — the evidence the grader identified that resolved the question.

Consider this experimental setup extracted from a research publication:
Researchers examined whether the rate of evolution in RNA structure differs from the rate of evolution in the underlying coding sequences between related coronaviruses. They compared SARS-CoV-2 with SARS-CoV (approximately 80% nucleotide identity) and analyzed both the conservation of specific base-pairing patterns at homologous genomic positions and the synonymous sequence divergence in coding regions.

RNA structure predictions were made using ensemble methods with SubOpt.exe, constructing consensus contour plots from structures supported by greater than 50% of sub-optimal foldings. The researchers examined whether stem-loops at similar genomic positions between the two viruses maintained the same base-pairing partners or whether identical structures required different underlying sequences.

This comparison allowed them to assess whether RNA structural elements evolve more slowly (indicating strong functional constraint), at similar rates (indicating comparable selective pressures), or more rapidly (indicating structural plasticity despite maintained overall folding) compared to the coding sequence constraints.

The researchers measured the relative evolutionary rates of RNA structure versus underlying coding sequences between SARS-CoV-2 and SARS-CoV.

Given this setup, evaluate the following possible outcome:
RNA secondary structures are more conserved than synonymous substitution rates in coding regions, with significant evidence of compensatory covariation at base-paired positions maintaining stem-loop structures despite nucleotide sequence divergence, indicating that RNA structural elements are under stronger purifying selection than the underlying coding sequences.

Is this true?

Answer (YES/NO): NO